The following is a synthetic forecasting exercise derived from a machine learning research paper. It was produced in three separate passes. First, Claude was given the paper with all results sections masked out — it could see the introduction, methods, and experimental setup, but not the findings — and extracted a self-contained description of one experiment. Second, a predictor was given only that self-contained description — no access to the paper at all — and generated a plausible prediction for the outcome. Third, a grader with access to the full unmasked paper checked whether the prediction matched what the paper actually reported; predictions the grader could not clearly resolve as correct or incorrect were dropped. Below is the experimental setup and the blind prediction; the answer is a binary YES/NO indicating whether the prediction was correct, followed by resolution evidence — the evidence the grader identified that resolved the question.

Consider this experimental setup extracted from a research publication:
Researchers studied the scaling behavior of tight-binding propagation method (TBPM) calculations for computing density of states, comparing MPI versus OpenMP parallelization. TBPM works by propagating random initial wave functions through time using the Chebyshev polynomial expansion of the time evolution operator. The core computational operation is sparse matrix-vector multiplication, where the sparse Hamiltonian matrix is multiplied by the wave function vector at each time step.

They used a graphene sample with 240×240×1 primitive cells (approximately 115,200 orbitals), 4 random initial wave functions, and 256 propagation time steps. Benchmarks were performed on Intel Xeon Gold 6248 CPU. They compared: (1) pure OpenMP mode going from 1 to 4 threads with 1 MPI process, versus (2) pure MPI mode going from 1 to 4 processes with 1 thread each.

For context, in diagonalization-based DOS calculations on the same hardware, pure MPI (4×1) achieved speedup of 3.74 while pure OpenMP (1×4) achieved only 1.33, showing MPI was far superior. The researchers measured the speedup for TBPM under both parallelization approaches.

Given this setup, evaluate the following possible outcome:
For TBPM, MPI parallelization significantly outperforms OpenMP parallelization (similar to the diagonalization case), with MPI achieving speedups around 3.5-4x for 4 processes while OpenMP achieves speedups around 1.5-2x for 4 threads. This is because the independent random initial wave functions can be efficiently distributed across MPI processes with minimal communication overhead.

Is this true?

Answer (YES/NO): NO